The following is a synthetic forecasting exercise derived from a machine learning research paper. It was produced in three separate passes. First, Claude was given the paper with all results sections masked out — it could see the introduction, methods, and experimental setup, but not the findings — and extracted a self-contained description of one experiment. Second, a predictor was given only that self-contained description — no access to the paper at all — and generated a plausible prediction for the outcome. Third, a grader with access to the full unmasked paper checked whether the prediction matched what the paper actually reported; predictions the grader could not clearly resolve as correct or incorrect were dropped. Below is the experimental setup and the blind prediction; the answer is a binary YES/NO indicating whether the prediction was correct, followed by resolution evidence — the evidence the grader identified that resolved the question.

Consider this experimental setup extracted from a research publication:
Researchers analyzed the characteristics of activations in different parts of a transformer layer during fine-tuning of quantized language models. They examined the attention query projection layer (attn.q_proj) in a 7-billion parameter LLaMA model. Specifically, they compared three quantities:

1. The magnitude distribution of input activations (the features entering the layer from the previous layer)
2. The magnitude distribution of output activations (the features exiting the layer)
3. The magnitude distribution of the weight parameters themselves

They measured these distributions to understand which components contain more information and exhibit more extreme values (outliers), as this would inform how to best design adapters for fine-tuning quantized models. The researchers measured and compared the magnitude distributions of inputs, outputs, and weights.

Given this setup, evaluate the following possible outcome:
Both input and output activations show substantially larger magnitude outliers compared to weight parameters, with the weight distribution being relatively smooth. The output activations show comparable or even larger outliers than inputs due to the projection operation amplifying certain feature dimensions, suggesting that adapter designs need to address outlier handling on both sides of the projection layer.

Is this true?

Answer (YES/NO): NO